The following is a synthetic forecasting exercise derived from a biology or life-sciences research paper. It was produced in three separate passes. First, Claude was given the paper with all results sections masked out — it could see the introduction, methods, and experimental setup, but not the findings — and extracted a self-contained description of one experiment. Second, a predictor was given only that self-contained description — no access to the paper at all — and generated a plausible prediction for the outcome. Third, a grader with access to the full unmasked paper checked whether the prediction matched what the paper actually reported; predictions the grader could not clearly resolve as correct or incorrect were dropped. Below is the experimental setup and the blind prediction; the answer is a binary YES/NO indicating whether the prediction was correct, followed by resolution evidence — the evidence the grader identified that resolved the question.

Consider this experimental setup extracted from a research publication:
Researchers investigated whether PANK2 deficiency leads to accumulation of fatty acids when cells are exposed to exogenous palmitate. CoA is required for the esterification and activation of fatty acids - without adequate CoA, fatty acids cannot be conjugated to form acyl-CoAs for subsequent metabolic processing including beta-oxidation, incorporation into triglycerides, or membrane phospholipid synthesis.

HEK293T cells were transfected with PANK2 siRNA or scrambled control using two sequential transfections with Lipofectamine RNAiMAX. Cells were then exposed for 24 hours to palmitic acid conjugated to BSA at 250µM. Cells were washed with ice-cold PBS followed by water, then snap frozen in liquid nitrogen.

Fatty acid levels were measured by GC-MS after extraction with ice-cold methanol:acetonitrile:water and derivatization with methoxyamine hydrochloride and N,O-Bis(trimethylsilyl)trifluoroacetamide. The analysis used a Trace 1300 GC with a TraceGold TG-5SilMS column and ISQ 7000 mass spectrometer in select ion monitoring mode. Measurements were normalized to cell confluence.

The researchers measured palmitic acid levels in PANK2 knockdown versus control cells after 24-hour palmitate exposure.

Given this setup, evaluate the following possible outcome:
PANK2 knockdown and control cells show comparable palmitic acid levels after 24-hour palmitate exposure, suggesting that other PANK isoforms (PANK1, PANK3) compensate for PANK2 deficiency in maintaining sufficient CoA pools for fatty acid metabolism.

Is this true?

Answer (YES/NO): NO